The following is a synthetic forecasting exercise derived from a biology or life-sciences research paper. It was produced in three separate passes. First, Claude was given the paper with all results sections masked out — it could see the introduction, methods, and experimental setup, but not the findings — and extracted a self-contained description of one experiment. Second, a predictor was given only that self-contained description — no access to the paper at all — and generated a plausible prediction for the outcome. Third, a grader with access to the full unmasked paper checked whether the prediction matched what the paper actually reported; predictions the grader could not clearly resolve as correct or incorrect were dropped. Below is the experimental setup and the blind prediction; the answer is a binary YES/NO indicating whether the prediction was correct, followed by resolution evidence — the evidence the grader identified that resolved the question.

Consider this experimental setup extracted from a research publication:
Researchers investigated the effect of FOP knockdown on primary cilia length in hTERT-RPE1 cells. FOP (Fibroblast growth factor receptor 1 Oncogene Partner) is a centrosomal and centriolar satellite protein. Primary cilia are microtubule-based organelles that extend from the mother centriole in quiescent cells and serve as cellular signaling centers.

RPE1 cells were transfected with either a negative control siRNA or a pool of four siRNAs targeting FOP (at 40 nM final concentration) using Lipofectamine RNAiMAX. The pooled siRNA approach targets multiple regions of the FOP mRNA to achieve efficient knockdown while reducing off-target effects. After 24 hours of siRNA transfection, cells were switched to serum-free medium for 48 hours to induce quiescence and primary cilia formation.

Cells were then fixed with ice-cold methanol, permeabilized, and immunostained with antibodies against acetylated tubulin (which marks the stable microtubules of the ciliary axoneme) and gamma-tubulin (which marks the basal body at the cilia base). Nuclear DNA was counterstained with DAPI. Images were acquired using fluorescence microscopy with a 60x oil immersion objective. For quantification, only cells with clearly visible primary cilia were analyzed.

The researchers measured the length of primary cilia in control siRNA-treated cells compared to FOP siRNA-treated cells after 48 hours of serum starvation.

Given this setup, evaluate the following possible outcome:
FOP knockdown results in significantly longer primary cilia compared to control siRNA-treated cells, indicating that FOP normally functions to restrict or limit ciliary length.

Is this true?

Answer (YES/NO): YES